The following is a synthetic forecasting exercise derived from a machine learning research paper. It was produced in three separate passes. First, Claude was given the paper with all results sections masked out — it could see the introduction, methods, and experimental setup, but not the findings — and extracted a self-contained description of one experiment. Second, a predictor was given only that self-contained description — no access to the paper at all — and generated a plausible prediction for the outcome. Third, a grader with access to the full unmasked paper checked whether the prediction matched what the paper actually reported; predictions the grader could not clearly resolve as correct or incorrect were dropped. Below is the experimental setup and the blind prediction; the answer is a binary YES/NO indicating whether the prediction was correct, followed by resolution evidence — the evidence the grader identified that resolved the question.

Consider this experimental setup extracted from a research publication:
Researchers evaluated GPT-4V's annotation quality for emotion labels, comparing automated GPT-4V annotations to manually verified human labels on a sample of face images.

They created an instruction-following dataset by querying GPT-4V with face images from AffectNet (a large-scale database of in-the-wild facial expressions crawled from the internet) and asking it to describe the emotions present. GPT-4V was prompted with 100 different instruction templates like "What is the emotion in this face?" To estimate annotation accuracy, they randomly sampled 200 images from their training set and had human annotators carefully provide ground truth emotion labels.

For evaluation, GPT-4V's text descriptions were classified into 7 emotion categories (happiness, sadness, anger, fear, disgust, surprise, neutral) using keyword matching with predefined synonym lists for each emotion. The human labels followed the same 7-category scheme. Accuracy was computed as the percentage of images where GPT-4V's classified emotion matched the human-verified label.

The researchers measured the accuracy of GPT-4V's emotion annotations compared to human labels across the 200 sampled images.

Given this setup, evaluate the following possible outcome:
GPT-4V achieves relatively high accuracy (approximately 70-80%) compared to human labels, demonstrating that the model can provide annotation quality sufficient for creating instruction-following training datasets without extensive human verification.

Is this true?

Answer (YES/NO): NO